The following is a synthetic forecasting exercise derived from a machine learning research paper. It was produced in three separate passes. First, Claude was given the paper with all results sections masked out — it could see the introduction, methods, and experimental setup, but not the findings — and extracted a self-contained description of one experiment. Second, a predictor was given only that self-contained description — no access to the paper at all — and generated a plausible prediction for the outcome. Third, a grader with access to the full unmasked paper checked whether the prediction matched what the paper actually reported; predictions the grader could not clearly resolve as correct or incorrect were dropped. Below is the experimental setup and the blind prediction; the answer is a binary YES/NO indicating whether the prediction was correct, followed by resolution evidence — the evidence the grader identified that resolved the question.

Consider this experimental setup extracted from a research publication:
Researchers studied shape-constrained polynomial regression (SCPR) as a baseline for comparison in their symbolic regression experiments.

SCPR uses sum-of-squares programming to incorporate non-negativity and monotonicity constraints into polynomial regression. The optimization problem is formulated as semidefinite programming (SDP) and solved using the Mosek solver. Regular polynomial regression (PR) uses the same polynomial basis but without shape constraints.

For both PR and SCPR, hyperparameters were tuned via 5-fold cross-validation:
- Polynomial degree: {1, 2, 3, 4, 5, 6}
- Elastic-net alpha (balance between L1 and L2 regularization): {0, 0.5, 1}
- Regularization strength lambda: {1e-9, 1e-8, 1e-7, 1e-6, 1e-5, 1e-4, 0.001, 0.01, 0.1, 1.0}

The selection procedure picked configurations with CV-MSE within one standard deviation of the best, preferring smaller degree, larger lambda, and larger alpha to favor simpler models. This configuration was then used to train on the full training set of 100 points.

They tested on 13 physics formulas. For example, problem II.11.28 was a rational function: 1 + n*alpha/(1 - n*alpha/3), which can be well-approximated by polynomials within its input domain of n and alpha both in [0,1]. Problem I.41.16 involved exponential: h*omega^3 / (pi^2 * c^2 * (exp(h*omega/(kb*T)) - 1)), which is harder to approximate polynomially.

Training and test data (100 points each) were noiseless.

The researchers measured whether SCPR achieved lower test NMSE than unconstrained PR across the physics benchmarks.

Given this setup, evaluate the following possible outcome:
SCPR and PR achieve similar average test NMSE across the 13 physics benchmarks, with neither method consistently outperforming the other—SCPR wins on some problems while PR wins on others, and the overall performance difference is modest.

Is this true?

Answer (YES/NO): NO